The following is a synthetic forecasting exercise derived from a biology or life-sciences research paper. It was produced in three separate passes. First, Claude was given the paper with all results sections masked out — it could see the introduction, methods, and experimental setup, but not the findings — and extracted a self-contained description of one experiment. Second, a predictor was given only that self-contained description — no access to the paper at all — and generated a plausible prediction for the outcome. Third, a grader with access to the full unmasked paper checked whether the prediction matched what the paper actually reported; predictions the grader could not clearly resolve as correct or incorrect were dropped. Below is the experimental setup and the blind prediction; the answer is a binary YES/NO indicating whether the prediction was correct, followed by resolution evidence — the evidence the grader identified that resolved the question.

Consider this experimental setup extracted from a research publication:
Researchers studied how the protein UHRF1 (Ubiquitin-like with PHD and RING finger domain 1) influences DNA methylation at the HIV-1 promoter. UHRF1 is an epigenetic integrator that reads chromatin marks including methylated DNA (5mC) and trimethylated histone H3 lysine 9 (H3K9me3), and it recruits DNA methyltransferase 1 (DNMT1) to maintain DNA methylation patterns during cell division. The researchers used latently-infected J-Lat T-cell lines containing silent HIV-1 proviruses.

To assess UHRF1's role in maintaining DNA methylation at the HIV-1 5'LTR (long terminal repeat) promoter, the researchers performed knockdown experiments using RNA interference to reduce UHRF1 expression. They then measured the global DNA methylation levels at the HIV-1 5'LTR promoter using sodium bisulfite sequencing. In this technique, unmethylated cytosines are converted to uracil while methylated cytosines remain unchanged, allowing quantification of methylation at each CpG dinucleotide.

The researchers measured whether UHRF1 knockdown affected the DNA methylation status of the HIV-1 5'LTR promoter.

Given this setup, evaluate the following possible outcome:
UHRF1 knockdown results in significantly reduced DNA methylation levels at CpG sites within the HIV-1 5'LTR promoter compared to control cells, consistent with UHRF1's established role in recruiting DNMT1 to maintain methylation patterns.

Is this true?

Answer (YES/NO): YES